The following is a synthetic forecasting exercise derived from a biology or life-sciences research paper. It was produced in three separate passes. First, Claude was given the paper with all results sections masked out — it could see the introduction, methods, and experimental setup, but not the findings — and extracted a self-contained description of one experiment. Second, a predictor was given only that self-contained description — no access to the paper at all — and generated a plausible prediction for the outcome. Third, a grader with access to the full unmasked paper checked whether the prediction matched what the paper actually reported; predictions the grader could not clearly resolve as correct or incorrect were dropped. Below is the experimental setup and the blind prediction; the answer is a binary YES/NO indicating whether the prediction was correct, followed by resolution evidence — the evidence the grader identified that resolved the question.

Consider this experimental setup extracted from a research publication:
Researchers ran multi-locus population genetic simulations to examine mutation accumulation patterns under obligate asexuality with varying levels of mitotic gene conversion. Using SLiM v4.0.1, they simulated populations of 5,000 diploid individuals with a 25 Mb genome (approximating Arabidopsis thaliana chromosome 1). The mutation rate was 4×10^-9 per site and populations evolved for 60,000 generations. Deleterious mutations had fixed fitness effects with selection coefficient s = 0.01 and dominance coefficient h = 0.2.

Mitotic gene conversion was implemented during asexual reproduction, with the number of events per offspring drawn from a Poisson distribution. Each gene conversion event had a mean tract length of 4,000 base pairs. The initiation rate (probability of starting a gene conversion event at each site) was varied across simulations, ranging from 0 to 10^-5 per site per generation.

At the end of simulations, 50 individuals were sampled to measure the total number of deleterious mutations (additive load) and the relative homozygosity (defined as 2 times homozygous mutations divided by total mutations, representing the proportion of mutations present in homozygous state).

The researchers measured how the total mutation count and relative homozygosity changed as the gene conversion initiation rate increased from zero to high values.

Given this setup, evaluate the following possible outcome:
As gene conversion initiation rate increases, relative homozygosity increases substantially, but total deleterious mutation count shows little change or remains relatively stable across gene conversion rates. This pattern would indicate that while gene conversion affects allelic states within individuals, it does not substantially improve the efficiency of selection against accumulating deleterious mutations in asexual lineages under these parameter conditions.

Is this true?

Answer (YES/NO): NO